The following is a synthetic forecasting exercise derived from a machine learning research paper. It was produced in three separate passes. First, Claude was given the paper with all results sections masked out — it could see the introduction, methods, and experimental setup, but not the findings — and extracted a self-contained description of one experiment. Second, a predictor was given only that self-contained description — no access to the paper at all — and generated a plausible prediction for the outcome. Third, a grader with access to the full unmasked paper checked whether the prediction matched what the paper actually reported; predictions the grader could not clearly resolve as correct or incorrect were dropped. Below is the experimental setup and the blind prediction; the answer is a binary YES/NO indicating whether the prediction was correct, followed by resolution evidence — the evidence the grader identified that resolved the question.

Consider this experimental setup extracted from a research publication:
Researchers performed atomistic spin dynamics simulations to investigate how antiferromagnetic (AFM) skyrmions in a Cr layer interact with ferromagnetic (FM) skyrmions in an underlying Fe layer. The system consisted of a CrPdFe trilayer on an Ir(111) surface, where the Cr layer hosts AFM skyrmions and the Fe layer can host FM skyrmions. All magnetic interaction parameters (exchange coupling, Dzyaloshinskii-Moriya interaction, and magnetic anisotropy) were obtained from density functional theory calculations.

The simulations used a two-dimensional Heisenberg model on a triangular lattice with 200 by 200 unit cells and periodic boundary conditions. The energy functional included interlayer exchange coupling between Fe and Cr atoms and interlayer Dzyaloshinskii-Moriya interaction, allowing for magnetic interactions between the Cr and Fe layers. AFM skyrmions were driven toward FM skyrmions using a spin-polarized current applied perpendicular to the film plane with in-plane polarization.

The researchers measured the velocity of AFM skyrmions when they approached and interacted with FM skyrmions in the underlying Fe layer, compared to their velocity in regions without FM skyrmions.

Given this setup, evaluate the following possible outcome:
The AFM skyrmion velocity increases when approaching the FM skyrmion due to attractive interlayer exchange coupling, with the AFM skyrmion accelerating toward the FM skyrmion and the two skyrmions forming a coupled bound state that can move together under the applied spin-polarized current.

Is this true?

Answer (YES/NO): NO